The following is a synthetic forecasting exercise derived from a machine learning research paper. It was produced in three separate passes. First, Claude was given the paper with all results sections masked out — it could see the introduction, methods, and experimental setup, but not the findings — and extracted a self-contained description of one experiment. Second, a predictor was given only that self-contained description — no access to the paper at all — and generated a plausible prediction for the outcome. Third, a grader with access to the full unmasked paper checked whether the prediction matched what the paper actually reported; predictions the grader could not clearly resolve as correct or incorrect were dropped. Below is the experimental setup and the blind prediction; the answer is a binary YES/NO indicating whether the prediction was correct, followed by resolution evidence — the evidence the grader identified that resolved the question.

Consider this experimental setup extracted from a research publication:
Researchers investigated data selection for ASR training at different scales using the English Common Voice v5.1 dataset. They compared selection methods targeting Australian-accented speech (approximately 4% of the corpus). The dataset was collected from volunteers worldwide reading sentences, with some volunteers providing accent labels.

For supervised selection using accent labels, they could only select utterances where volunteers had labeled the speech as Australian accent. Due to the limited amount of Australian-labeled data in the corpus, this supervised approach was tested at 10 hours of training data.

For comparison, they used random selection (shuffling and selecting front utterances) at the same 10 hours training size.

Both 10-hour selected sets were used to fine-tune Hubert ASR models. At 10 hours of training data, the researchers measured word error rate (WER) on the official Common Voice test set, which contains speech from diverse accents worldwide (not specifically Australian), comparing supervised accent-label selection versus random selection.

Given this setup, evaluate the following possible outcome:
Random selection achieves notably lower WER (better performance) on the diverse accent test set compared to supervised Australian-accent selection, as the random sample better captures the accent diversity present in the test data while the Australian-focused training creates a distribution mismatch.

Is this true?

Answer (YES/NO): YES